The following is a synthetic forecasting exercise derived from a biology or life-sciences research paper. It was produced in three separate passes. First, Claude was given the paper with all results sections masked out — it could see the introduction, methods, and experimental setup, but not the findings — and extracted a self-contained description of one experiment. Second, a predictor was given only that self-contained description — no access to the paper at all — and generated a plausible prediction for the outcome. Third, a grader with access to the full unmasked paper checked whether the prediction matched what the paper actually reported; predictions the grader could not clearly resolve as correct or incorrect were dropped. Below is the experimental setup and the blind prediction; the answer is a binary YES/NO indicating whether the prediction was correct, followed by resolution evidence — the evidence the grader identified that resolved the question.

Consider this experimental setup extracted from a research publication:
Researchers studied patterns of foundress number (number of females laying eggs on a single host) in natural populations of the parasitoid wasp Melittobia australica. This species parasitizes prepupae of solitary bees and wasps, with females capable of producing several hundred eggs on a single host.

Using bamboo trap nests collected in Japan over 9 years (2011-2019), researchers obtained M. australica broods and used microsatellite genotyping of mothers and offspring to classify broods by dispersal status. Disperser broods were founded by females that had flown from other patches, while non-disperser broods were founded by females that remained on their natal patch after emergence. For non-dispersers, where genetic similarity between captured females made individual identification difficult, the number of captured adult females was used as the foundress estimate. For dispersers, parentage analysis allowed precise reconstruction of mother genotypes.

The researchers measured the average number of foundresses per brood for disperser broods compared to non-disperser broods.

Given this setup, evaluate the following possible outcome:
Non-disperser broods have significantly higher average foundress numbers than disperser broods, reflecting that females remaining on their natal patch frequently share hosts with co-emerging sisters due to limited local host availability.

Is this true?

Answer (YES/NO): YES